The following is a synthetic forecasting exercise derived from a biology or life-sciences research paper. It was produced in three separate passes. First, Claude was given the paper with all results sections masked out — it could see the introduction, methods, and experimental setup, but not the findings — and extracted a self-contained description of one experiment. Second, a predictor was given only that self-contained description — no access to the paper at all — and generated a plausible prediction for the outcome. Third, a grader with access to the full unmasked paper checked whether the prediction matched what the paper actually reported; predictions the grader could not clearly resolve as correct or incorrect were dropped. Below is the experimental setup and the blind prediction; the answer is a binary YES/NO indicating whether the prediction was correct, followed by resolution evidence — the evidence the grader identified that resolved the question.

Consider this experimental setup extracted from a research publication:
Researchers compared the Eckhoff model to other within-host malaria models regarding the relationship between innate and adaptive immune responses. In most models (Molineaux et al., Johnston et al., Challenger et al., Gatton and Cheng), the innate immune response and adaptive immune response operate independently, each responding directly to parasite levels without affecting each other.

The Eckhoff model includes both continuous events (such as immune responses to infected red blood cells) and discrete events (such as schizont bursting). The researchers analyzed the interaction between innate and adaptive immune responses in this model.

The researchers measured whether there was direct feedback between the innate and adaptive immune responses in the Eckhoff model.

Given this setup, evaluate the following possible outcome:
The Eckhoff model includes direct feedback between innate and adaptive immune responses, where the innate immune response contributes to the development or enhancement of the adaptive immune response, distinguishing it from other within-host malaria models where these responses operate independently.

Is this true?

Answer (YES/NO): NO